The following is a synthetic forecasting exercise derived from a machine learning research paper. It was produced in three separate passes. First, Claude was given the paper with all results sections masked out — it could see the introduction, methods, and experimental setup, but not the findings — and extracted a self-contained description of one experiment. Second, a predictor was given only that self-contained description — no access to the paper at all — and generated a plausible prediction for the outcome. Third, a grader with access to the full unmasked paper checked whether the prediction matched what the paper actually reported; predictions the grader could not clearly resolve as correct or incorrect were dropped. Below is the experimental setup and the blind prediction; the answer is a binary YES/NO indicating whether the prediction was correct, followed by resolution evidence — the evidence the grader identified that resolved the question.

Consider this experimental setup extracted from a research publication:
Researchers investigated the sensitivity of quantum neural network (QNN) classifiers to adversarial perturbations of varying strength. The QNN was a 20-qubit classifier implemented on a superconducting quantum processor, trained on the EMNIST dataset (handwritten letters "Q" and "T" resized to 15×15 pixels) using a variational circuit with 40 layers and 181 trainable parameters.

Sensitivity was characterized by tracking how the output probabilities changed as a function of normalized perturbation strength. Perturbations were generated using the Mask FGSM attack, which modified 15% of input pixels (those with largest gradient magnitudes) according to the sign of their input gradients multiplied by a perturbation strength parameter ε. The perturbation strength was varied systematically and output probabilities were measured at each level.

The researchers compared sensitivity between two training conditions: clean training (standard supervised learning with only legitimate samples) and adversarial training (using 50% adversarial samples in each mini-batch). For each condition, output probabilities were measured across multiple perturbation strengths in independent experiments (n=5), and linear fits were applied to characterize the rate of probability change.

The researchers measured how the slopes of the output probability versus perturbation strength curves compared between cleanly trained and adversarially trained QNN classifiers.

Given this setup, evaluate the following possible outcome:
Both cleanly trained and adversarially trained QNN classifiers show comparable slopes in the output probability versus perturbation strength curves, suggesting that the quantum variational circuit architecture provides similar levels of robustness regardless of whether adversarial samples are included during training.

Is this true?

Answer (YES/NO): NO